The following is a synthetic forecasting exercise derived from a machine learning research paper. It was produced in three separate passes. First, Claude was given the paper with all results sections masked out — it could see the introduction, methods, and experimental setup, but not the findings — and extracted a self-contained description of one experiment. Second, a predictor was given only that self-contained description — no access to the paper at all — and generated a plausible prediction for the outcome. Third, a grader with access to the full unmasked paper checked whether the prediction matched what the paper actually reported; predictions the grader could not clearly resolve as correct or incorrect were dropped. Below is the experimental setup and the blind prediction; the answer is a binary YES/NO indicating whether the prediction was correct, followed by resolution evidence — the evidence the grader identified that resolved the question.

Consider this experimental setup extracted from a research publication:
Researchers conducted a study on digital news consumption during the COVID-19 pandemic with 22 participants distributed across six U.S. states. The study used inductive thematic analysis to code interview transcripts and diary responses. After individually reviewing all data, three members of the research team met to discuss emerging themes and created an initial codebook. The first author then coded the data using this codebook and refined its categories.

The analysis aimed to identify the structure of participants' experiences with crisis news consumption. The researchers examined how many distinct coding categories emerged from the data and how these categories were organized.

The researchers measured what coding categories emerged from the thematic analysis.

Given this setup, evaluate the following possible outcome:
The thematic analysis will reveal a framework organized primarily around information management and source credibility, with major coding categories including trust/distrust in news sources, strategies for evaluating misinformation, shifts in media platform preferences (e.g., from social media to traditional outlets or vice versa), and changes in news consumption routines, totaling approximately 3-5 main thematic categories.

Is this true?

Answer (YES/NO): NO